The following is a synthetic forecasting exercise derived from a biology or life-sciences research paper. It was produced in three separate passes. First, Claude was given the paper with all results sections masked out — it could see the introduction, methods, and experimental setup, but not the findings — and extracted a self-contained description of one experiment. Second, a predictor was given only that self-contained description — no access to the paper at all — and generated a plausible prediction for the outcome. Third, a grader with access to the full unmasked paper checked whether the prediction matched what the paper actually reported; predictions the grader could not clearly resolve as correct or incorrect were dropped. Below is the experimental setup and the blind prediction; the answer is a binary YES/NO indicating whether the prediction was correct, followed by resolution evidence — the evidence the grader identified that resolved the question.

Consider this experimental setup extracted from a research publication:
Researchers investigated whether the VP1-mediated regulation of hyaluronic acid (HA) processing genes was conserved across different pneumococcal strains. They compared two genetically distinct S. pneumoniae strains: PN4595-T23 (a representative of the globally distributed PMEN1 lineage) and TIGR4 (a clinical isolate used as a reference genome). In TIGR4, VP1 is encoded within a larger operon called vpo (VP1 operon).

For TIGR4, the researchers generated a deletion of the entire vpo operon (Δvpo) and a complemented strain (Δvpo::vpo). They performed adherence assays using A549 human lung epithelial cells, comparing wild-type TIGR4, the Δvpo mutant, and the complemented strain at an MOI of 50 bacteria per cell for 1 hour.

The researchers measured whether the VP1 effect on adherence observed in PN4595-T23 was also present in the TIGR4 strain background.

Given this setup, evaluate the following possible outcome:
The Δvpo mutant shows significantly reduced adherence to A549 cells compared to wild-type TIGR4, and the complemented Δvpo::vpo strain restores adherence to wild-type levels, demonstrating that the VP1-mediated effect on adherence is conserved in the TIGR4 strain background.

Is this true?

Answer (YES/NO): YES